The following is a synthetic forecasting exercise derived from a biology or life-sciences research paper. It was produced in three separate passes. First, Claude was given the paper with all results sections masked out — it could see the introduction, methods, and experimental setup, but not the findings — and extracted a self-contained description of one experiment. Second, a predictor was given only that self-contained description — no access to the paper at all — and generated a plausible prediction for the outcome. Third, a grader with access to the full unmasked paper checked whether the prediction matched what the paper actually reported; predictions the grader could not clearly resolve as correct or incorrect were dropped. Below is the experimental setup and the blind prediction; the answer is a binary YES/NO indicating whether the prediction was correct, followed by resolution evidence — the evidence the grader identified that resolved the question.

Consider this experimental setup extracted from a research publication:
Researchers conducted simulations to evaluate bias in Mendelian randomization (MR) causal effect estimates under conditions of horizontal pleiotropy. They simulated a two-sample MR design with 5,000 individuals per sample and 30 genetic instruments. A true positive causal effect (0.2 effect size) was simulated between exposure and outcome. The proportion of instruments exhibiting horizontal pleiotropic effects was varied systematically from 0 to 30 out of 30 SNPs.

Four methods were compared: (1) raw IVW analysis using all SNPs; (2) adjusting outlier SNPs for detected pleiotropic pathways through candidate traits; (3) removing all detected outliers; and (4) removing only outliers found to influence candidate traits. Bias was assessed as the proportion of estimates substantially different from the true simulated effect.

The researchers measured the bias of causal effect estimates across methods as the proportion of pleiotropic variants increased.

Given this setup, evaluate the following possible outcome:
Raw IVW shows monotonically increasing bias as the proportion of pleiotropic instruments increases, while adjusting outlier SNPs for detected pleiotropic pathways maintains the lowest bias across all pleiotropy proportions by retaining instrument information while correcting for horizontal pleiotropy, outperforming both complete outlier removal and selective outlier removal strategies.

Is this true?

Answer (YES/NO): YES